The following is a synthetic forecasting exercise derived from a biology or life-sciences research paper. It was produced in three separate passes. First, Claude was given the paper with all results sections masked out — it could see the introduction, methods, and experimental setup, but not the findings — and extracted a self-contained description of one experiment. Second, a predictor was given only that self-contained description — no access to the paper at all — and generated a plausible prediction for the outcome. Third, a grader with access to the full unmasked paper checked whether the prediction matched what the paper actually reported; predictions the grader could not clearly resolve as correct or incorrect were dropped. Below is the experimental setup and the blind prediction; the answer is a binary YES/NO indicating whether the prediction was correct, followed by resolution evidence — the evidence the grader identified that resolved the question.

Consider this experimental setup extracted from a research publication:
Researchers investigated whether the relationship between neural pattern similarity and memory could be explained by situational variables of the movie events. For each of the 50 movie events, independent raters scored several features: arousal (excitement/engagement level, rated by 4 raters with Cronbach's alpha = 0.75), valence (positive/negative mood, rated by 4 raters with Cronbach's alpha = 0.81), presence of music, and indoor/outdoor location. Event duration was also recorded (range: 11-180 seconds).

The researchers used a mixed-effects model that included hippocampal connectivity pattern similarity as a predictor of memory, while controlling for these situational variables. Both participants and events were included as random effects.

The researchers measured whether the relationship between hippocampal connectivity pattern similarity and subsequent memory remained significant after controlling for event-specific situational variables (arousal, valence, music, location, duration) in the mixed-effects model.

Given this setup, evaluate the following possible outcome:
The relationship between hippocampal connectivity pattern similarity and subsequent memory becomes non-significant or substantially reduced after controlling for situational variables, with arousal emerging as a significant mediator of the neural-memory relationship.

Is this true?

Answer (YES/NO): NO